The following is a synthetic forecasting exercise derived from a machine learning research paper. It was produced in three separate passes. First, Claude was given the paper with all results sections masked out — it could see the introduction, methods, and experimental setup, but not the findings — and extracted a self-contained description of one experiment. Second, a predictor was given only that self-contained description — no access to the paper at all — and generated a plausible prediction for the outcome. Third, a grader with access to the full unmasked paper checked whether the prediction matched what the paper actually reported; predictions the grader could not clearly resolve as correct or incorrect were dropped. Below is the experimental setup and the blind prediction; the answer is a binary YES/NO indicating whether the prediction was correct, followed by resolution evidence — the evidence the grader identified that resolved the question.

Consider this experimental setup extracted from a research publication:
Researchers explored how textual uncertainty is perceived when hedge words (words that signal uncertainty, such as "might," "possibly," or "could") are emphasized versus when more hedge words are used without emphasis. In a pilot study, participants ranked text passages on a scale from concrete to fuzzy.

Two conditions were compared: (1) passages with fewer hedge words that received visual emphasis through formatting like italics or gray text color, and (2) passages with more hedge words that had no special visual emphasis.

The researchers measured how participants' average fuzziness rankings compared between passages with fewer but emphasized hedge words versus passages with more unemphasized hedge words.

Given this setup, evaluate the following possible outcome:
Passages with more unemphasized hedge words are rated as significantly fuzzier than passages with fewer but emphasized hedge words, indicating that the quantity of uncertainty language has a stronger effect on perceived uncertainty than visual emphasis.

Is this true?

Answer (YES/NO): NO